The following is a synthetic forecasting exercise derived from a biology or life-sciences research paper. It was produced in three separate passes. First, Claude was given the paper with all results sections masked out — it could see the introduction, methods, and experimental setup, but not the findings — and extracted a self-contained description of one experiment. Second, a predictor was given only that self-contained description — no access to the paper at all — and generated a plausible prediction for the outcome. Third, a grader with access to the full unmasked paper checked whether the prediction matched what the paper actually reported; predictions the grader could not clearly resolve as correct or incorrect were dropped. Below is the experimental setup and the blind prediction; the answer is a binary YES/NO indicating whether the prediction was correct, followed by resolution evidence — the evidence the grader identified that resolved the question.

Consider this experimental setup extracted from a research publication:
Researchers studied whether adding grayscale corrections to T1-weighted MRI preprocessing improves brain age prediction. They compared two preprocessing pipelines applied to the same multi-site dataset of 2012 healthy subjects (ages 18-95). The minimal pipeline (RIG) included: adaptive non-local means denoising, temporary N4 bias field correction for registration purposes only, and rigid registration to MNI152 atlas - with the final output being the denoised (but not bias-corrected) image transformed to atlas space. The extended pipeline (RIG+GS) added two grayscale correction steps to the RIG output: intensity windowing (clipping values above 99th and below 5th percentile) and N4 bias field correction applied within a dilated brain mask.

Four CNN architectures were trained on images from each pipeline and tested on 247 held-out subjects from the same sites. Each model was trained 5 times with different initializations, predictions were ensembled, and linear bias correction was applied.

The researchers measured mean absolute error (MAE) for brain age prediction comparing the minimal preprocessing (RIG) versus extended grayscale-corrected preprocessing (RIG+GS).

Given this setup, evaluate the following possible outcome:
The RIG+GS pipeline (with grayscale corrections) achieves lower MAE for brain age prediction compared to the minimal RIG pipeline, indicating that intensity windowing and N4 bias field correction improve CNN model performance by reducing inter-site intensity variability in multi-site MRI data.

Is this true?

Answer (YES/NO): NO